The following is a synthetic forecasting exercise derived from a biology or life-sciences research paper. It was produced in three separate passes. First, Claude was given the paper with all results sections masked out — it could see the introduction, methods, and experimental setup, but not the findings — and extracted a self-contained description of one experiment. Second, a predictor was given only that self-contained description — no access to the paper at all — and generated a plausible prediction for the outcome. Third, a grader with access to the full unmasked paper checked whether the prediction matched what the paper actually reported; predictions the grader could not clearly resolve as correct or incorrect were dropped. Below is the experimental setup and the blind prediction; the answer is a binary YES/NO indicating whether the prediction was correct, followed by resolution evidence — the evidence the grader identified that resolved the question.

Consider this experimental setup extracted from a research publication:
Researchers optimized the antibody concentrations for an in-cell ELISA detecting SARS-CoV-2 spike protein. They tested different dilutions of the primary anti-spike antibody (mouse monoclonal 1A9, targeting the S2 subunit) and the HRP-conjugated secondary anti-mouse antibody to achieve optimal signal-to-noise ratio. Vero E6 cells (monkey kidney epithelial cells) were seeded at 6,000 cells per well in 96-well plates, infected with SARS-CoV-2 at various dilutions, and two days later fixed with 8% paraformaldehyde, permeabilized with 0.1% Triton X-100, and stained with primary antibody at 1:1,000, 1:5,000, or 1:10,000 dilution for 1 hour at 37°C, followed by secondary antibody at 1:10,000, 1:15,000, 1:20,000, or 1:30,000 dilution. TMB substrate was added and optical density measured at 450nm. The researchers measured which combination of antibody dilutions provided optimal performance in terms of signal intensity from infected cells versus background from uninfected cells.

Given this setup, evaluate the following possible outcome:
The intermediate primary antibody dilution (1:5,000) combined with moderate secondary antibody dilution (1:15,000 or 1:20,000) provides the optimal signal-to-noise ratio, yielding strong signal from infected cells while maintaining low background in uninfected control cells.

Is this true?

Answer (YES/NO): YES